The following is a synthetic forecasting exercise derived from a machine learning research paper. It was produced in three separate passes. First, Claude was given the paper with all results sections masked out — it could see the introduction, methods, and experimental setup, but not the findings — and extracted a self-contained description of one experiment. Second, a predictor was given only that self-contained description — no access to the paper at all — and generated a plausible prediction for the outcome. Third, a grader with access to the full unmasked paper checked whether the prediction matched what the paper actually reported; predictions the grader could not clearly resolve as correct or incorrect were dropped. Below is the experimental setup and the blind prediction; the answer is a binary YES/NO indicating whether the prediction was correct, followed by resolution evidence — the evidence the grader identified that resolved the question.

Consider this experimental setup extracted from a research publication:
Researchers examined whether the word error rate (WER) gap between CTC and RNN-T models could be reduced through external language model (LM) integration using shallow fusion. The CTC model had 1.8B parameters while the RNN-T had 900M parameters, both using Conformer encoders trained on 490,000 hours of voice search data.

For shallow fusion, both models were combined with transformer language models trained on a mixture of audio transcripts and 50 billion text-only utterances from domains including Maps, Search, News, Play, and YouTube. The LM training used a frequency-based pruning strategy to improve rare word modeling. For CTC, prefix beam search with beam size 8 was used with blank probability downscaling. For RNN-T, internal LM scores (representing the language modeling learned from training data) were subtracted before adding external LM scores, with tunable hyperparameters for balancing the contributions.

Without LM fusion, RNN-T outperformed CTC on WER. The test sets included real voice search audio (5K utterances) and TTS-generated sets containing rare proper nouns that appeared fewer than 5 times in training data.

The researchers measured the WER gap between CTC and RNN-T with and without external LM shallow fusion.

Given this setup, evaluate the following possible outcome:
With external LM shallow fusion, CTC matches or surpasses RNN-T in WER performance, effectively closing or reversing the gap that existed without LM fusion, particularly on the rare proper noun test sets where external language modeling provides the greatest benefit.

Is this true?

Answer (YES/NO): NO